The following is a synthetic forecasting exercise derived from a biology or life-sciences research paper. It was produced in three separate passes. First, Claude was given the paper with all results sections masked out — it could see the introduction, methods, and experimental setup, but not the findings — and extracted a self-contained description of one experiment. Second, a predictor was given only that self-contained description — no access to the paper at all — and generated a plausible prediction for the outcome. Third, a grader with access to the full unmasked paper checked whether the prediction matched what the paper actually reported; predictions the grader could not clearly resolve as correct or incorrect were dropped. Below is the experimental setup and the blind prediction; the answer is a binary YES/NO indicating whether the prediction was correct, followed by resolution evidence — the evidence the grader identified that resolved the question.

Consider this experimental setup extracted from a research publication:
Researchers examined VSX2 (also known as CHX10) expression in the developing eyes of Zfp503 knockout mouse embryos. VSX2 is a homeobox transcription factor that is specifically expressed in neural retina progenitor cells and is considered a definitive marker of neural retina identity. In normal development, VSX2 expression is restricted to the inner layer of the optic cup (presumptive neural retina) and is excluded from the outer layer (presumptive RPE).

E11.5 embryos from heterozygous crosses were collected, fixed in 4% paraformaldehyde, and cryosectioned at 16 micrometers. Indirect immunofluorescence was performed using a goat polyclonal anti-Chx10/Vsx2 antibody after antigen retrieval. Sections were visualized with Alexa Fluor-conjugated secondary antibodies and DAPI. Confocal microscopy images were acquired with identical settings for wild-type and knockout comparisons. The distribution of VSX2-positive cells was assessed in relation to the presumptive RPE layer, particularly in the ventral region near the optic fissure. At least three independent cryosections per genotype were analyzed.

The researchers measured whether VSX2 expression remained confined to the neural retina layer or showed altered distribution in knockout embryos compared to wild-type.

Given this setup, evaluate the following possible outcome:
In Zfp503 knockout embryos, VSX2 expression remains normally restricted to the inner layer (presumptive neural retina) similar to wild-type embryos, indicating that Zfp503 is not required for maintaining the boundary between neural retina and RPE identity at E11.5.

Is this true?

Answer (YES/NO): NO